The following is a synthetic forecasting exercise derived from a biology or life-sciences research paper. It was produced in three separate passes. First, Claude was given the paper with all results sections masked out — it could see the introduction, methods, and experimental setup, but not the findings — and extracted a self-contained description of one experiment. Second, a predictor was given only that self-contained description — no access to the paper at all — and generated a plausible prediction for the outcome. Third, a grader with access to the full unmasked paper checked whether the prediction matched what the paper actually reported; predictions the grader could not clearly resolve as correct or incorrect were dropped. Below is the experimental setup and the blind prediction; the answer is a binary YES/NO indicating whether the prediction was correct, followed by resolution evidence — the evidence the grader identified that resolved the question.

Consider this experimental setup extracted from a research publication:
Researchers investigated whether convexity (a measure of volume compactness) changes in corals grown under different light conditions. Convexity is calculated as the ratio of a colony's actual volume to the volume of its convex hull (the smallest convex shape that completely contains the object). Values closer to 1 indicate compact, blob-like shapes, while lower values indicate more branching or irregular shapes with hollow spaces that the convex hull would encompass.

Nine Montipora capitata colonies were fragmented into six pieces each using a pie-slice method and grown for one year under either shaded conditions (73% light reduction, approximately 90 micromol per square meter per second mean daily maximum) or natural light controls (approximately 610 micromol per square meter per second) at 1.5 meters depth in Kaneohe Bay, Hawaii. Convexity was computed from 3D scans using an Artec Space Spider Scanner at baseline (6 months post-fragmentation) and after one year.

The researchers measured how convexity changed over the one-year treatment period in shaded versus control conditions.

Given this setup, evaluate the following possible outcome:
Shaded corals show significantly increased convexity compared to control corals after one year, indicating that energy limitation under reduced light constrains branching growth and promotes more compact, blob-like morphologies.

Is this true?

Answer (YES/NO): NO